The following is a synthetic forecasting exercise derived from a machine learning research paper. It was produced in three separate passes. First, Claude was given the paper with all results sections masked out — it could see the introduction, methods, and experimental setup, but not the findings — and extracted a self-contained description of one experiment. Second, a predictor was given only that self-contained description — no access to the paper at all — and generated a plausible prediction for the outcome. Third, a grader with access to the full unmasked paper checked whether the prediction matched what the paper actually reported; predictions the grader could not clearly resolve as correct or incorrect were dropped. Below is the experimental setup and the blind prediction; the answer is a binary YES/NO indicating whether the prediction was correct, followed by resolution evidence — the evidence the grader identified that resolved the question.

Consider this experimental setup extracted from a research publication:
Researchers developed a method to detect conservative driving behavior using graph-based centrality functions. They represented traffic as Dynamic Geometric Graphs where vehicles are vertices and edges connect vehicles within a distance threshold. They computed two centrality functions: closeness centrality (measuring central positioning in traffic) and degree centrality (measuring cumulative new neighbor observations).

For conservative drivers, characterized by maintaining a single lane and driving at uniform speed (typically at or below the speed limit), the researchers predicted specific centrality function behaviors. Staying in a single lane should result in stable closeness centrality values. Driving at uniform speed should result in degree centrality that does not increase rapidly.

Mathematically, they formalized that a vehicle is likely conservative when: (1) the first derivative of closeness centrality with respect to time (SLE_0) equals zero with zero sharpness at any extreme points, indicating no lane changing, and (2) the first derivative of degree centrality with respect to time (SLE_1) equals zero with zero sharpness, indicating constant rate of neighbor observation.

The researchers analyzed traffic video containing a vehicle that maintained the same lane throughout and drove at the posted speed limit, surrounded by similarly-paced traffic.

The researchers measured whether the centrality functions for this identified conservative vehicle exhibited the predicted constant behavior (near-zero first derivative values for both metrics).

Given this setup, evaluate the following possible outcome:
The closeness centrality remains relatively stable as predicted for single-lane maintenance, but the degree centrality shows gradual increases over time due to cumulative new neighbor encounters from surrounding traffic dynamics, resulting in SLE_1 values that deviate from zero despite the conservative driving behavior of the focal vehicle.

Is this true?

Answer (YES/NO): NO